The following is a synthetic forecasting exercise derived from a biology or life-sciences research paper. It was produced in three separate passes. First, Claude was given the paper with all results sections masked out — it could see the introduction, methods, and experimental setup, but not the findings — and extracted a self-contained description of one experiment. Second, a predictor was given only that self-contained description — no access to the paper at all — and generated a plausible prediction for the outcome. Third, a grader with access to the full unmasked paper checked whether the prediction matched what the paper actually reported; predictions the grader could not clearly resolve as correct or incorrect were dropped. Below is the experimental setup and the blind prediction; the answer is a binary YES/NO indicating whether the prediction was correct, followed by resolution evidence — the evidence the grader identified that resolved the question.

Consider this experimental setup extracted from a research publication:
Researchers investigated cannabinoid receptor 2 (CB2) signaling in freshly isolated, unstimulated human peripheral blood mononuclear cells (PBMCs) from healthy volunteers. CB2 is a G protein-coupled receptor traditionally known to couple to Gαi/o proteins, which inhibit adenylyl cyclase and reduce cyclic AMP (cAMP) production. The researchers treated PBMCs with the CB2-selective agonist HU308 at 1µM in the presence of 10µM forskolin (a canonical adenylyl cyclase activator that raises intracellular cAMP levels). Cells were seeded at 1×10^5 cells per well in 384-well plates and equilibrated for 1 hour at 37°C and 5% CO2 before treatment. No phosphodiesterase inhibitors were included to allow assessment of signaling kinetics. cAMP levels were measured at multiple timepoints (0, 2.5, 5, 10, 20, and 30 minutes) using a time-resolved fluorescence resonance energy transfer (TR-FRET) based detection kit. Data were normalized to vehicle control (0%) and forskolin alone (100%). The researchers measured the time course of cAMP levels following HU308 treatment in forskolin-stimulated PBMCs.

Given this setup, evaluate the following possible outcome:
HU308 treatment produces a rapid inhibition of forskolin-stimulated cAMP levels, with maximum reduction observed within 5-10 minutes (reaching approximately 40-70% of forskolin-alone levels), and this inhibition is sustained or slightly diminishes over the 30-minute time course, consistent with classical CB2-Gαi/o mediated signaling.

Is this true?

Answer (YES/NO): NO